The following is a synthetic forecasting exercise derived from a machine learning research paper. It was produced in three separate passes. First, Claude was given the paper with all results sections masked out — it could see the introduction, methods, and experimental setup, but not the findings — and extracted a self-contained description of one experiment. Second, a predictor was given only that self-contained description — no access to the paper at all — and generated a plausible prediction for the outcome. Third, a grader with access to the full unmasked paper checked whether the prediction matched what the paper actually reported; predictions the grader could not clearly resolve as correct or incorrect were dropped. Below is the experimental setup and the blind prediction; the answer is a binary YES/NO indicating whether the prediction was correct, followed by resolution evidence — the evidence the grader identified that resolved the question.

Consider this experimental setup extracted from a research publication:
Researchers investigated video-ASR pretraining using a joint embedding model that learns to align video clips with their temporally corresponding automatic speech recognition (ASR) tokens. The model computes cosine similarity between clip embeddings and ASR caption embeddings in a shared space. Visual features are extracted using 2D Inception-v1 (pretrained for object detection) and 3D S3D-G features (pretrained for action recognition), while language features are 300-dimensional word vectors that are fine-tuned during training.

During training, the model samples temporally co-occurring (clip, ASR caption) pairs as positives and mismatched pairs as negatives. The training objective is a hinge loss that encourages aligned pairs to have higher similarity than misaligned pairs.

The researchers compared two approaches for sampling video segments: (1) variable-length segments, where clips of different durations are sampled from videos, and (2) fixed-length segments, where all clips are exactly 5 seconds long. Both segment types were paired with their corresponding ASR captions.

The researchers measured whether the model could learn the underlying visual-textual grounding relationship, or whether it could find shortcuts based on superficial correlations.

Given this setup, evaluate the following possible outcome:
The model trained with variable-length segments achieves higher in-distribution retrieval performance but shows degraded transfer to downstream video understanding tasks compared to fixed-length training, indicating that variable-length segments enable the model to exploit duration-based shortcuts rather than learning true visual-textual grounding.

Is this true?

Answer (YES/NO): NO